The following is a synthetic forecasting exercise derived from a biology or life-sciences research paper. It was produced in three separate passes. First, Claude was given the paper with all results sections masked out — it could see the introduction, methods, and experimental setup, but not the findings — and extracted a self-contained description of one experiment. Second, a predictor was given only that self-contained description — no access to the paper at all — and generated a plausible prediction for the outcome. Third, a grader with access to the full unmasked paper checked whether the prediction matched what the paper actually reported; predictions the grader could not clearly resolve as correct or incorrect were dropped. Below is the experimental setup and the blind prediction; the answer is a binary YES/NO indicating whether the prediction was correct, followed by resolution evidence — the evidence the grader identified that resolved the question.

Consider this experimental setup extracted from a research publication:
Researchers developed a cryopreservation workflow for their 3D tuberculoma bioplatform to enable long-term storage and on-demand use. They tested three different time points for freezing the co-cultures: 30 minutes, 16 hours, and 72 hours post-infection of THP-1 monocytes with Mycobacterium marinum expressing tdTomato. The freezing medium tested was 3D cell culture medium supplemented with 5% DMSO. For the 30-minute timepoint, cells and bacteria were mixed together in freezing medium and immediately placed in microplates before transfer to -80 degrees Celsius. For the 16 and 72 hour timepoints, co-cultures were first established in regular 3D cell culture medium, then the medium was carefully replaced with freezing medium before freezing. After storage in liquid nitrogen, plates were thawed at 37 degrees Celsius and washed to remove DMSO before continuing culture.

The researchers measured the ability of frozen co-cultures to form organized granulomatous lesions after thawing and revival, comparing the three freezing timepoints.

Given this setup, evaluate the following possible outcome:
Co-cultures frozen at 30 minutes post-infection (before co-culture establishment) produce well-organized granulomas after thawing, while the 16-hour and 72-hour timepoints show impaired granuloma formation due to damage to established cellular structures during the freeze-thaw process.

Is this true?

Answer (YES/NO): NO